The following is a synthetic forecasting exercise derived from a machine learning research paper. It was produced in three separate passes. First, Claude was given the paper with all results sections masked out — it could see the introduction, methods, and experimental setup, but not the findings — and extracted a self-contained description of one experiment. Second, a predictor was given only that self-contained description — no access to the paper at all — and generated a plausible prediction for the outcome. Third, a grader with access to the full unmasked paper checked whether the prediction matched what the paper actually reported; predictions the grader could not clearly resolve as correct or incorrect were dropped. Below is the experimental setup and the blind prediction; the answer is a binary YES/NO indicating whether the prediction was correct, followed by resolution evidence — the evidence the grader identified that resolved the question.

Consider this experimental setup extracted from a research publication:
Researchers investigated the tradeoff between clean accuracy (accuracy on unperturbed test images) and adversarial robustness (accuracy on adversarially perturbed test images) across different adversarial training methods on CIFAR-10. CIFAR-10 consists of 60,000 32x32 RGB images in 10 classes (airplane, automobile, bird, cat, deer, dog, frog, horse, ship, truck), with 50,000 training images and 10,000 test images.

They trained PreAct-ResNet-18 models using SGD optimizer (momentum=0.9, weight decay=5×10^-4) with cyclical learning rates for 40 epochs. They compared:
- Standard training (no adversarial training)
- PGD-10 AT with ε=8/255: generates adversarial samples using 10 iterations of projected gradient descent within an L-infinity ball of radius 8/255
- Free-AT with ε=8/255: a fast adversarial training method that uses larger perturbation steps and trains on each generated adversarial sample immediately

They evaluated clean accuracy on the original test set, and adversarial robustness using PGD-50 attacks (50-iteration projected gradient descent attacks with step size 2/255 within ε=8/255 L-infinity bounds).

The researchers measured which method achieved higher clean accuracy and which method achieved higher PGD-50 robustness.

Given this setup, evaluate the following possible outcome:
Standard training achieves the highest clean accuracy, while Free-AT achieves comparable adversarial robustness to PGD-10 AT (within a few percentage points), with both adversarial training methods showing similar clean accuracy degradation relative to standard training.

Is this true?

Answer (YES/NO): NO